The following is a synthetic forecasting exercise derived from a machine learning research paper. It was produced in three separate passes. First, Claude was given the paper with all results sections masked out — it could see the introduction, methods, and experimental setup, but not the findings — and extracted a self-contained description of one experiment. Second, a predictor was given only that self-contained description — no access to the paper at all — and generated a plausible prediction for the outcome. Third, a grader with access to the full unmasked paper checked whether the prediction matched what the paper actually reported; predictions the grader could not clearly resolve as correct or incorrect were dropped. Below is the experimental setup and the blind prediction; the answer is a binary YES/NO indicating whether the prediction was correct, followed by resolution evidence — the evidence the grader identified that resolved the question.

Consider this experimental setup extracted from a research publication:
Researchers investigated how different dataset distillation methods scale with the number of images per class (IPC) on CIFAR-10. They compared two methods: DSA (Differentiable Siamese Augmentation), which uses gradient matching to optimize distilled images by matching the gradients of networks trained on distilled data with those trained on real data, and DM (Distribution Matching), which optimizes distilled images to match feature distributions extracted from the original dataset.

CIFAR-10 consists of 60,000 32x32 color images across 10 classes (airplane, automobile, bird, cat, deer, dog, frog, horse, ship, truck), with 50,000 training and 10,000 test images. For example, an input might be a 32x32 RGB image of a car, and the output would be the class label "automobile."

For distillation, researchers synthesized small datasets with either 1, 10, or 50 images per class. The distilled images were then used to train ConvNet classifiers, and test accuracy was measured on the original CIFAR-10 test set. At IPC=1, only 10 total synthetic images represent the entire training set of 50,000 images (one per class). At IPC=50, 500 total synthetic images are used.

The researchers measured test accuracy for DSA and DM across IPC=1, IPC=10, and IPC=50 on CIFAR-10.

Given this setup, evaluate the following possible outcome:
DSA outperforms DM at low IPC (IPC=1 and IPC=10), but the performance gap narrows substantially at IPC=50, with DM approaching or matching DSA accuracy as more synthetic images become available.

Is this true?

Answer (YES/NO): NO